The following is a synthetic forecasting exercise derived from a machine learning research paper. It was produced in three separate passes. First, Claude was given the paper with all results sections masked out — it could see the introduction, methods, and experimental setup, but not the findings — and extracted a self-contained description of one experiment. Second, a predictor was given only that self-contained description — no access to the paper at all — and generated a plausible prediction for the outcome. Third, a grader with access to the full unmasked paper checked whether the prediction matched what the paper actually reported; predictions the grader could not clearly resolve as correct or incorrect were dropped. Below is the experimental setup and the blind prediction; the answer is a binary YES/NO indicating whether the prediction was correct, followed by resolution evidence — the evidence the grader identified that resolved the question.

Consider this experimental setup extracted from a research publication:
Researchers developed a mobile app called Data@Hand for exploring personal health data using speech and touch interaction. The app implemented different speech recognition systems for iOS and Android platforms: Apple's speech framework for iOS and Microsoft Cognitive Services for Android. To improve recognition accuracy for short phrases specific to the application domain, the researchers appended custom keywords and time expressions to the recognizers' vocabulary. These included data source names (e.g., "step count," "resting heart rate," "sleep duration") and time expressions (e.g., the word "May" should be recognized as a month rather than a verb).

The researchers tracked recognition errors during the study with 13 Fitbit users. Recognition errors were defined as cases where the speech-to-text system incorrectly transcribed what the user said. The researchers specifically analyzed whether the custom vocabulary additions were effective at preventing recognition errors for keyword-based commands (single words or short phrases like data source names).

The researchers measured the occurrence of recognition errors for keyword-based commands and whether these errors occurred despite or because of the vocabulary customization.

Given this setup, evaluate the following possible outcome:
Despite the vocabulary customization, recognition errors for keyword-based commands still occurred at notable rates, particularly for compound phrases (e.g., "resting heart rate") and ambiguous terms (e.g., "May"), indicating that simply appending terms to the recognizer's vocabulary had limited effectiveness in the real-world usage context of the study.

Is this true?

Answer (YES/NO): NO